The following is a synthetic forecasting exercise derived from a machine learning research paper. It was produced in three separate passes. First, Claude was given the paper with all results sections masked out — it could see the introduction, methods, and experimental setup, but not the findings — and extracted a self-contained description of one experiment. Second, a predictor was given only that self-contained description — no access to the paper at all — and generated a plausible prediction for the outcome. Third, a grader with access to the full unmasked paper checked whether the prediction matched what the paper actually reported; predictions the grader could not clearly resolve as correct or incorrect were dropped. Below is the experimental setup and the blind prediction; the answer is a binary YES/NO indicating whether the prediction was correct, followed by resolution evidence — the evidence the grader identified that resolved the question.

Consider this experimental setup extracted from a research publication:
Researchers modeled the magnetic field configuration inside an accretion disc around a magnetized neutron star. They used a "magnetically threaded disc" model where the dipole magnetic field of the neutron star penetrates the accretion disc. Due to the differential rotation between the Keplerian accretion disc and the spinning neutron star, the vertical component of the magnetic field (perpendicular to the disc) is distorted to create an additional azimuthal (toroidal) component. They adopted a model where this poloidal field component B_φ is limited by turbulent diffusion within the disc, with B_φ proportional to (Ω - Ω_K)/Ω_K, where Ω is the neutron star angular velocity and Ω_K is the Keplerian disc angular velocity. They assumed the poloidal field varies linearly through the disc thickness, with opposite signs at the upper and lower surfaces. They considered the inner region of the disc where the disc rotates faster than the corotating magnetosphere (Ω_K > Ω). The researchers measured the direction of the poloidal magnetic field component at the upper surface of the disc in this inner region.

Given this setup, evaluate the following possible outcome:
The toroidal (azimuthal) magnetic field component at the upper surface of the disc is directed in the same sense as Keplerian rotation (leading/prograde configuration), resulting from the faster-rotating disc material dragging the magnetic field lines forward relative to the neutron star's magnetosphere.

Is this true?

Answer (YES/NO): YES